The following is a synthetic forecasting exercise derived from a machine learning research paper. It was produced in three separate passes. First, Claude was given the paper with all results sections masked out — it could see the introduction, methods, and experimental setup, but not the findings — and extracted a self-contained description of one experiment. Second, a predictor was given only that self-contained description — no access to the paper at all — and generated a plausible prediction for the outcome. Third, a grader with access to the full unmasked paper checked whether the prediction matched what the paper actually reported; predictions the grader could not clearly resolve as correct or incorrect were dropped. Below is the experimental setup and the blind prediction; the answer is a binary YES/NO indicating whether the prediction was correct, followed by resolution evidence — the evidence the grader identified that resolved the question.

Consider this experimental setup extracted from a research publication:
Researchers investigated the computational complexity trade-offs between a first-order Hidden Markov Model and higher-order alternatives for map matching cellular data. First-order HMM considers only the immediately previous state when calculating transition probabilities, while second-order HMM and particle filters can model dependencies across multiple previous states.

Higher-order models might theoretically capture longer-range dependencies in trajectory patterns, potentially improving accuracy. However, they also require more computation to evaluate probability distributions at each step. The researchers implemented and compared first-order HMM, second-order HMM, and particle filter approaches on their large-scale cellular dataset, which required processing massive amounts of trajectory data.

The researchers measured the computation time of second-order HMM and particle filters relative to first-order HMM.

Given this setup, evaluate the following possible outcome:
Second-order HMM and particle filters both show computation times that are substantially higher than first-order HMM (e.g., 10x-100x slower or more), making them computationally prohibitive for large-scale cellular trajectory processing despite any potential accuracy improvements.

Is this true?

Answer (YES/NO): NO